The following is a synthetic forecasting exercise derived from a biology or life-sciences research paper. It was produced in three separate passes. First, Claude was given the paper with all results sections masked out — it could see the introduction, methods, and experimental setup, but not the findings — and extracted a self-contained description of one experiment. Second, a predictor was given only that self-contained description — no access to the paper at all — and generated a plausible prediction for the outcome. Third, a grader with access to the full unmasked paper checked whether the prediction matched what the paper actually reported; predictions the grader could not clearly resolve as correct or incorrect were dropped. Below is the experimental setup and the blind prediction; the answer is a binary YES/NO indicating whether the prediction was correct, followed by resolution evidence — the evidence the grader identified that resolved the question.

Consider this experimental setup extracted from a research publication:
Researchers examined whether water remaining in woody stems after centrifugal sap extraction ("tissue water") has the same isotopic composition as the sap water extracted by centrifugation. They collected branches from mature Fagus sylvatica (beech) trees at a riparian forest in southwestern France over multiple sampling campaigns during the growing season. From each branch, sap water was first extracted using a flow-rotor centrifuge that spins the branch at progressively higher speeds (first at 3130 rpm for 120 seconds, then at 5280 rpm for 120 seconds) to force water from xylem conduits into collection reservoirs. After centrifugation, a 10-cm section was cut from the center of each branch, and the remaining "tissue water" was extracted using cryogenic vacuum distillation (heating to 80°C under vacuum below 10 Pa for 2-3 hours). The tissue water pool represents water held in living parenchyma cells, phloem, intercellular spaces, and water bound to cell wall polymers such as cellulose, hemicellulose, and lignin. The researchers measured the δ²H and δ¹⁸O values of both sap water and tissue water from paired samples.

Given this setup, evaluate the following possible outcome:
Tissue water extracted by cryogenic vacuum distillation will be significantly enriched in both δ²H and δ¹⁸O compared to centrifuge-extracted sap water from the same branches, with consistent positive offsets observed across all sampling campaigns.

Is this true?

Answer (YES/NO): NO